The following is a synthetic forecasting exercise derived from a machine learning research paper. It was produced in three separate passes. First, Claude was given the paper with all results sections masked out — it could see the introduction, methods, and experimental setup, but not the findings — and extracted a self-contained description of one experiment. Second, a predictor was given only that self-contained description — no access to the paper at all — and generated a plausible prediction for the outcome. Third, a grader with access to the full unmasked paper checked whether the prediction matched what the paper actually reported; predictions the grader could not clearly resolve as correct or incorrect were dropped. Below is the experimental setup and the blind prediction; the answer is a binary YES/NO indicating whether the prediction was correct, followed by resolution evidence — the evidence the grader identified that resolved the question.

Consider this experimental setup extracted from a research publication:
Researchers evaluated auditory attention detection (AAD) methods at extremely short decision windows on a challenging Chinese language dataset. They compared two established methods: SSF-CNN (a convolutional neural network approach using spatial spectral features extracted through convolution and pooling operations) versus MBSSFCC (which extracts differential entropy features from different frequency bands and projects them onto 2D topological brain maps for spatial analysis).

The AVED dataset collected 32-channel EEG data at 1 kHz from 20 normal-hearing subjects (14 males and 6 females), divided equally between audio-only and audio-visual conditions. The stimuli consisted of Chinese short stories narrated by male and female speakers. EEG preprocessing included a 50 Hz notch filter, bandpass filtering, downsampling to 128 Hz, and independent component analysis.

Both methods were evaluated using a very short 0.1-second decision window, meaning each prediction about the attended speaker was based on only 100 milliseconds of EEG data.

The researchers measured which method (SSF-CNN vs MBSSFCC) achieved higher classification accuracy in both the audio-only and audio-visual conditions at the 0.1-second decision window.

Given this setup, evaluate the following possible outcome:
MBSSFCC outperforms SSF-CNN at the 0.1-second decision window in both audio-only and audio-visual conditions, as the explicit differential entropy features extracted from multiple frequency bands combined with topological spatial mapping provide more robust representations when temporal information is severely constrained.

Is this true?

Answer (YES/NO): YES